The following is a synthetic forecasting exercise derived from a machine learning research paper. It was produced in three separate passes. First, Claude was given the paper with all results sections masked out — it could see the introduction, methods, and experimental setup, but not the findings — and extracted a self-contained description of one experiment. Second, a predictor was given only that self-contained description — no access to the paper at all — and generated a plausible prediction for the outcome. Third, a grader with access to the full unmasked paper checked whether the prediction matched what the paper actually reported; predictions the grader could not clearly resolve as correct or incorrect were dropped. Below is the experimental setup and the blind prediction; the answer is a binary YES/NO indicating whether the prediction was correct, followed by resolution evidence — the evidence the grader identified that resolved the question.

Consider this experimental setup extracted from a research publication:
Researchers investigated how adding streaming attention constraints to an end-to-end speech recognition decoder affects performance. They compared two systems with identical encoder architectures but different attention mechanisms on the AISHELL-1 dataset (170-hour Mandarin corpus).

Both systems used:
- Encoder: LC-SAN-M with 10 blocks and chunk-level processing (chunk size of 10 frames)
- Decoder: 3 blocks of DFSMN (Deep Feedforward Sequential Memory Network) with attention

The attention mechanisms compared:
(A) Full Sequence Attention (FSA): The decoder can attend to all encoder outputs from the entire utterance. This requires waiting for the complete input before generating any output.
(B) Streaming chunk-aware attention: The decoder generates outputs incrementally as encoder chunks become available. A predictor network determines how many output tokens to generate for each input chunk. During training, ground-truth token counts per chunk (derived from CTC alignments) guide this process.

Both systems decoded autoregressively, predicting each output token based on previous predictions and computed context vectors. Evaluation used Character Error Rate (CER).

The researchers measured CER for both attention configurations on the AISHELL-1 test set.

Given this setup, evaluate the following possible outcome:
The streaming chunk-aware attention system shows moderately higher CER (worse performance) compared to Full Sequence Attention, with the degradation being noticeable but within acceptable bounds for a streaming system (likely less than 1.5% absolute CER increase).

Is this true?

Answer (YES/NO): YES